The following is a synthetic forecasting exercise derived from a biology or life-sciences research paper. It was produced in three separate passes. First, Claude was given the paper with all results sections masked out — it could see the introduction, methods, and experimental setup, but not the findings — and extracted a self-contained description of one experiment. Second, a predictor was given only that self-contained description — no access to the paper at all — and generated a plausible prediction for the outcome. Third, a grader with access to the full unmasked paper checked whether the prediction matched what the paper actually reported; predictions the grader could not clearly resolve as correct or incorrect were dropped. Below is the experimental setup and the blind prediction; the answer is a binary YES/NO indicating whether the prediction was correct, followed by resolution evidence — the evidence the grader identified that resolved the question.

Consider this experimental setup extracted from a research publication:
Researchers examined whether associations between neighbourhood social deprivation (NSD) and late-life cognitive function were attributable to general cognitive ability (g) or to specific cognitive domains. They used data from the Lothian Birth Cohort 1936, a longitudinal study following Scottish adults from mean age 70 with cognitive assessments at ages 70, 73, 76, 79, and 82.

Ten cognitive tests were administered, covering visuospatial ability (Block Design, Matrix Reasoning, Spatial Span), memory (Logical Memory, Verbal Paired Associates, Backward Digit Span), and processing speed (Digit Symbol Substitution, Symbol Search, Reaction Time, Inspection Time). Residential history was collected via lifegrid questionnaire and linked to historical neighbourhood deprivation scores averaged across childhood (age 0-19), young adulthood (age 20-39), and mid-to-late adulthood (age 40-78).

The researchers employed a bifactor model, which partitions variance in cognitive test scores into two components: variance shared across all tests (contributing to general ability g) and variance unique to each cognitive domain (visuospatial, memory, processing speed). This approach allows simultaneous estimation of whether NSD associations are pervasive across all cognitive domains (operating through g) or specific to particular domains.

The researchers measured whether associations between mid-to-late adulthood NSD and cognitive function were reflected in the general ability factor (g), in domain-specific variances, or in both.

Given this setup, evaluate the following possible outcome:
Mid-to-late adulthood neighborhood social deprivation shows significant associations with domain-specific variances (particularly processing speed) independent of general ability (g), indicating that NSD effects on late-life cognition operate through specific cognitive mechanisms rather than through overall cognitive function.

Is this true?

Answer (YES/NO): NO